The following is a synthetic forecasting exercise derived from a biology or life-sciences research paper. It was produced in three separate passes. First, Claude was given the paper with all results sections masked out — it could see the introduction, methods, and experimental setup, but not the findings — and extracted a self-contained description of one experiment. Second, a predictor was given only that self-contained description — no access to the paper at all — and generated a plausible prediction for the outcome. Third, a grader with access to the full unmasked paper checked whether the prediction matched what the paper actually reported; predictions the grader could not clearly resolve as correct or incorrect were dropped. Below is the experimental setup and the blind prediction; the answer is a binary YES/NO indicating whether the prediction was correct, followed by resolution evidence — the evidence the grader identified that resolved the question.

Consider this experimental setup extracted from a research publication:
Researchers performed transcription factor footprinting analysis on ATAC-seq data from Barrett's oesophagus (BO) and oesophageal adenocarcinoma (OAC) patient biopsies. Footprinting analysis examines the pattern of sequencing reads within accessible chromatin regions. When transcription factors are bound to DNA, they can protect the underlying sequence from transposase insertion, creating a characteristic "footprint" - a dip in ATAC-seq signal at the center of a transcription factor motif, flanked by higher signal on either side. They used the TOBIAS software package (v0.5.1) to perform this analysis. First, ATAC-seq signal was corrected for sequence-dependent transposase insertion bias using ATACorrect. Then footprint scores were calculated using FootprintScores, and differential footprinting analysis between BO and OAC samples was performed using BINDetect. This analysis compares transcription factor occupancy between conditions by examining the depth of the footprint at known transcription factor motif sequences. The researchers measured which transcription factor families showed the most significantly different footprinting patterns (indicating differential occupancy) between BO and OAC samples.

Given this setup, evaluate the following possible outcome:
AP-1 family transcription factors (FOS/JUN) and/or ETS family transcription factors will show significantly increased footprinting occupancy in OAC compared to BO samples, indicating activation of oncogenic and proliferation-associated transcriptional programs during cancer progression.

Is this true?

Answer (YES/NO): YES